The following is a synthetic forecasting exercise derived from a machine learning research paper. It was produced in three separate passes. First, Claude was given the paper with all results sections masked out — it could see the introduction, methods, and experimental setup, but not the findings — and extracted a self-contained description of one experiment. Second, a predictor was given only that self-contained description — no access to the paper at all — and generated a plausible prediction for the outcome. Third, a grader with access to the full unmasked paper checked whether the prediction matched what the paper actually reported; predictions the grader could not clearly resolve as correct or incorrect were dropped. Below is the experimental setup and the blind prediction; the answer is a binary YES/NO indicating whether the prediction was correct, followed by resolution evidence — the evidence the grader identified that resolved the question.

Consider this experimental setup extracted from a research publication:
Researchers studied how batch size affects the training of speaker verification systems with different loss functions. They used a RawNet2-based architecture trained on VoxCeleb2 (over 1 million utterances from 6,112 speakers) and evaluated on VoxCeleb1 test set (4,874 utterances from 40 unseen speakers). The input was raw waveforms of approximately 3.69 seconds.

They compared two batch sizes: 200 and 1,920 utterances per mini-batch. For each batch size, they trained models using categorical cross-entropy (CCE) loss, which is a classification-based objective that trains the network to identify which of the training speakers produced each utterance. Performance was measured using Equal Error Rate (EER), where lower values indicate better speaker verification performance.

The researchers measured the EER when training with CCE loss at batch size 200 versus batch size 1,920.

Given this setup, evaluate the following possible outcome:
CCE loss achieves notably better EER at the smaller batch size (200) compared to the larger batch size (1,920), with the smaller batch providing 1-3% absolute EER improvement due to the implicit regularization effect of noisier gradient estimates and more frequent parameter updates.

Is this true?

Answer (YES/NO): NO